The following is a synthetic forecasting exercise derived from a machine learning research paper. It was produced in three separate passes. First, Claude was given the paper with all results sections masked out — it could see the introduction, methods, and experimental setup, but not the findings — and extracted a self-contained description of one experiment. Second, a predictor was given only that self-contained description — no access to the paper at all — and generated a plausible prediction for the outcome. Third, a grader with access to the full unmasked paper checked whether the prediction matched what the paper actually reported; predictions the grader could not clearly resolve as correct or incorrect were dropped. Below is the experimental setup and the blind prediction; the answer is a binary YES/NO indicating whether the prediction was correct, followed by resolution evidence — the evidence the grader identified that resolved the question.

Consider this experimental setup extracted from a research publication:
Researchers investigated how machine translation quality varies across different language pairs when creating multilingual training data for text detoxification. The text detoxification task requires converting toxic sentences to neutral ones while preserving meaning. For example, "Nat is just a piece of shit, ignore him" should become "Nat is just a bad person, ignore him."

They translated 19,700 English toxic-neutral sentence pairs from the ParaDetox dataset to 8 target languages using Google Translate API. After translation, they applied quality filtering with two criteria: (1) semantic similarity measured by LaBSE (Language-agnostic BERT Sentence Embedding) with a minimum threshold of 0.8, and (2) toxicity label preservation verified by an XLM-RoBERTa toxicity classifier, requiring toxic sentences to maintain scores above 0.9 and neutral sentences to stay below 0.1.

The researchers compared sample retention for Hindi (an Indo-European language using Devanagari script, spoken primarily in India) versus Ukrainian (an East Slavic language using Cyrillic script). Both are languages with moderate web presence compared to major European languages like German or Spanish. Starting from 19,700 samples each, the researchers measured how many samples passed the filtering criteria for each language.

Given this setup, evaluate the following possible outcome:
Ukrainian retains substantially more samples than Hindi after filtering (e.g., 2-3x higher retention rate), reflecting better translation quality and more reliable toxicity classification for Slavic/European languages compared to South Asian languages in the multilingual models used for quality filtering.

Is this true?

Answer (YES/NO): NO